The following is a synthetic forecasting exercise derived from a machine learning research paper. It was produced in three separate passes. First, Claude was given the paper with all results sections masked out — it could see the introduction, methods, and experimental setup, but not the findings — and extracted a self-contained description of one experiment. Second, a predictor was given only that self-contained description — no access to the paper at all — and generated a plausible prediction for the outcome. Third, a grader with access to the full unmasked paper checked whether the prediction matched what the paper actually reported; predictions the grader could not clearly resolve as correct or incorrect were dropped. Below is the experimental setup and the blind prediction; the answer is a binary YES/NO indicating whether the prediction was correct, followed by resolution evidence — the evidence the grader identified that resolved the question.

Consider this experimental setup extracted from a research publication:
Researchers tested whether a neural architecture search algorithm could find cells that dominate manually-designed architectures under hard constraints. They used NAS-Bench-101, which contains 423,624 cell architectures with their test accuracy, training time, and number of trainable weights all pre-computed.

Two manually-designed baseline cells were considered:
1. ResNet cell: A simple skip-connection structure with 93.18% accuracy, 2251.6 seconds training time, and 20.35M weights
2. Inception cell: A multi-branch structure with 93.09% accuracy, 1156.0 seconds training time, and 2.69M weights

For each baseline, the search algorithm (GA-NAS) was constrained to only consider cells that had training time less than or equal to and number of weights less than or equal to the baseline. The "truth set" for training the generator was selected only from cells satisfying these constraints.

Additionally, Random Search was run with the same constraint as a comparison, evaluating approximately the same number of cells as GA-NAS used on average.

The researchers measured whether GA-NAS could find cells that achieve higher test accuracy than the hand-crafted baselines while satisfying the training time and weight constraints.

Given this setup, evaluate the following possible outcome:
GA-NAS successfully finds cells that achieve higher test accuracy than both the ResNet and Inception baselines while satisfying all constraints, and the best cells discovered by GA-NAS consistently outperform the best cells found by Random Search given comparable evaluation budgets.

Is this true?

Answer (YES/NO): YES